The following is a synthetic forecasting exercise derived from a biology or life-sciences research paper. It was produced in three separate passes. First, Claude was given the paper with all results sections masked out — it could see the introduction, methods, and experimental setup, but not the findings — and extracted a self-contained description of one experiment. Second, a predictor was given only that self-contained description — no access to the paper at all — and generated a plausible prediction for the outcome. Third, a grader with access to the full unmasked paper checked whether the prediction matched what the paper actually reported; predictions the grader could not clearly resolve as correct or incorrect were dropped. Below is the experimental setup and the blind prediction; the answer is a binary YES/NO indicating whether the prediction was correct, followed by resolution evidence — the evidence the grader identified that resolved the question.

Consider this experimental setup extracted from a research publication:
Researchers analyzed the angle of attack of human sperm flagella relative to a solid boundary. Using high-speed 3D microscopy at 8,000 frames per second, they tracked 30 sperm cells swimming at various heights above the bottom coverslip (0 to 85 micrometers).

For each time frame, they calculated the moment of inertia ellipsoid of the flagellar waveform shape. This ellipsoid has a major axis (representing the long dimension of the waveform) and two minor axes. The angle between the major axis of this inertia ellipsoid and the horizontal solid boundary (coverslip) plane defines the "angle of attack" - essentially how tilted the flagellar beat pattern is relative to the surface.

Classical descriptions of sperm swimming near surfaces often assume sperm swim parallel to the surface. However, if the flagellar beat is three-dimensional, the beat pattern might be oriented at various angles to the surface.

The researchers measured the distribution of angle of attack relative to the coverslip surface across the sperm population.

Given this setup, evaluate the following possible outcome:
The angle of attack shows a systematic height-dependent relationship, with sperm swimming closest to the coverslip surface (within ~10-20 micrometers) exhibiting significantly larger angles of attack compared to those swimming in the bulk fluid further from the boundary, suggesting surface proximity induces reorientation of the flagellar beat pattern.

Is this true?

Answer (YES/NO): NO